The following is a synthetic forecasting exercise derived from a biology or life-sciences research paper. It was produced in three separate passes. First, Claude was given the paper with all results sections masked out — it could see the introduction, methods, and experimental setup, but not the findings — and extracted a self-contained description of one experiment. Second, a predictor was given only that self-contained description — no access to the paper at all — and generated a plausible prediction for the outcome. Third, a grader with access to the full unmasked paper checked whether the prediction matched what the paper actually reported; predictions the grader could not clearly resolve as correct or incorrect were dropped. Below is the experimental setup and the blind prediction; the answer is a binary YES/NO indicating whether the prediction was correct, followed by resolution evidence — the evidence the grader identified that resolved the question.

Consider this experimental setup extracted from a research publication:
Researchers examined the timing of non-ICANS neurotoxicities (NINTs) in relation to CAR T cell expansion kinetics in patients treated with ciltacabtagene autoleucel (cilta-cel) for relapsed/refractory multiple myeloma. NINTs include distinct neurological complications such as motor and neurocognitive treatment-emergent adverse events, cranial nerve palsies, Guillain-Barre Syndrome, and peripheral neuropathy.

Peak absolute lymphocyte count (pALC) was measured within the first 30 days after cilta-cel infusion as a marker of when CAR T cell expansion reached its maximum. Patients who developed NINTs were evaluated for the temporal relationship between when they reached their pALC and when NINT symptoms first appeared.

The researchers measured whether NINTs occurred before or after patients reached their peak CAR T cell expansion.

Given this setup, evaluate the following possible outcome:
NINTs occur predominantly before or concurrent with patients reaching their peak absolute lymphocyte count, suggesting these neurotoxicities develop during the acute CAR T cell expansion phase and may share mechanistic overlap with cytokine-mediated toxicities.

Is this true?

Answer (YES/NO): NO